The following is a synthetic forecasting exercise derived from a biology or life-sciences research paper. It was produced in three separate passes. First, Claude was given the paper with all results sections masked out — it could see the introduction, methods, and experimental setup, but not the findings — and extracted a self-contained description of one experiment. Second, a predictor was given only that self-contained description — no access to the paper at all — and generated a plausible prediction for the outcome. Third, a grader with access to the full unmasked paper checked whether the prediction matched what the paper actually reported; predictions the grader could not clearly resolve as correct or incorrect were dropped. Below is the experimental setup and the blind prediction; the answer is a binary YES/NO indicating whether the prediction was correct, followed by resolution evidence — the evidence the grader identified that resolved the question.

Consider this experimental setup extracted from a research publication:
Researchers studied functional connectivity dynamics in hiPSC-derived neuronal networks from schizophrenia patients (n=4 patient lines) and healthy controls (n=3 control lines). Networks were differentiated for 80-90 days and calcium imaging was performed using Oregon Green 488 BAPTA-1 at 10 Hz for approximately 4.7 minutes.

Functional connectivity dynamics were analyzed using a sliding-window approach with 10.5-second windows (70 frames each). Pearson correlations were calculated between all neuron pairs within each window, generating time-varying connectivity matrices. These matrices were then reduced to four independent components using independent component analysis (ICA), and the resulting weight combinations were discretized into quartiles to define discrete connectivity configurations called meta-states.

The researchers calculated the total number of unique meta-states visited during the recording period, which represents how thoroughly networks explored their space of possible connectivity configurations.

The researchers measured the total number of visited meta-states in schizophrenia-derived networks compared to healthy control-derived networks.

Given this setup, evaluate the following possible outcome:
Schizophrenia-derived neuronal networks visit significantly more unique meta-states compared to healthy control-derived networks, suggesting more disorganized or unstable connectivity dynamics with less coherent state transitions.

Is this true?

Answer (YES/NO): NO